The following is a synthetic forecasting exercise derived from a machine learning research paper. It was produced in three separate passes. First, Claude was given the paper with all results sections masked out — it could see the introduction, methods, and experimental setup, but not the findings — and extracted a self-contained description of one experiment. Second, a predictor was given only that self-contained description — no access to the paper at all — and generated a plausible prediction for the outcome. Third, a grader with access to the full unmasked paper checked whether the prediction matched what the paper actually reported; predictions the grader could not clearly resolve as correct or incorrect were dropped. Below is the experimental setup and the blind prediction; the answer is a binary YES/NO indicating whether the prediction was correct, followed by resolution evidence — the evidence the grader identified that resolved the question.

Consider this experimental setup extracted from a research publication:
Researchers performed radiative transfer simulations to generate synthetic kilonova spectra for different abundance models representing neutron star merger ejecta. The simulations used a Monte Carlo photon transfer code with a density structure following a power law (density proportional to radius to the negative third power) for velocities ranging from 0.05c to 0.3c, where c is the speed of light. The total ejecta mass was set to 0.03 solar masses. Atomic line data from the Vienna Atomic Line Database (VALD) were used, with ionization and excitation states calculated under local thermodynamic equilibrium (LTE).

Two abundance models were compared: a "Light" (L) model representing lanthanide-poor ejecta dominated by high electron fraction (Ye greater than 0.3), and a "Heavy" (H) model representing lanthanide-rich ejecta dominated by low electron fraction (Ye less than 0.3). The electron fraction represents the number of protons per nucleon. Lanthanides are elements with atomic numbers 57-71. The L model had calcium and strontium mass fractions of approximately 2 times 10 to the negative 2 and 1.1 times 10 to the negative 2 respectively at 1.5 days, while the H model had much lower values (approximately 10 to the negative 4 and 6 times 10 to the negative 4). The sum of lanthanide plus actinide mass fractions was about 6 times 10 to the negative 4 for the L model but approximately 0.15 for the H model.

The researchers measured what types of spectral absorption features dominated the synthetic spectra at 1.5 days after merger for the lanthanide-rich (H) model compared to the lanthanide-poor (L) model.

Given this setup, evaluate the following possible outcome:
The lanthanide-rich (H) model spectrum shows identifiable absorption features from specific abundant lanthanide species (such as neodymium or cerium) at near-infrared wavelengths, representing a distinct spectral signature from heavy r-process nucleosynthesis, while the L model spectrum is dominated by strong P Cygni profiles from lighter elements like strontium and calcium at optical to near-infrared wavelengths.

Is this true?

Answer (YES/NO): NO